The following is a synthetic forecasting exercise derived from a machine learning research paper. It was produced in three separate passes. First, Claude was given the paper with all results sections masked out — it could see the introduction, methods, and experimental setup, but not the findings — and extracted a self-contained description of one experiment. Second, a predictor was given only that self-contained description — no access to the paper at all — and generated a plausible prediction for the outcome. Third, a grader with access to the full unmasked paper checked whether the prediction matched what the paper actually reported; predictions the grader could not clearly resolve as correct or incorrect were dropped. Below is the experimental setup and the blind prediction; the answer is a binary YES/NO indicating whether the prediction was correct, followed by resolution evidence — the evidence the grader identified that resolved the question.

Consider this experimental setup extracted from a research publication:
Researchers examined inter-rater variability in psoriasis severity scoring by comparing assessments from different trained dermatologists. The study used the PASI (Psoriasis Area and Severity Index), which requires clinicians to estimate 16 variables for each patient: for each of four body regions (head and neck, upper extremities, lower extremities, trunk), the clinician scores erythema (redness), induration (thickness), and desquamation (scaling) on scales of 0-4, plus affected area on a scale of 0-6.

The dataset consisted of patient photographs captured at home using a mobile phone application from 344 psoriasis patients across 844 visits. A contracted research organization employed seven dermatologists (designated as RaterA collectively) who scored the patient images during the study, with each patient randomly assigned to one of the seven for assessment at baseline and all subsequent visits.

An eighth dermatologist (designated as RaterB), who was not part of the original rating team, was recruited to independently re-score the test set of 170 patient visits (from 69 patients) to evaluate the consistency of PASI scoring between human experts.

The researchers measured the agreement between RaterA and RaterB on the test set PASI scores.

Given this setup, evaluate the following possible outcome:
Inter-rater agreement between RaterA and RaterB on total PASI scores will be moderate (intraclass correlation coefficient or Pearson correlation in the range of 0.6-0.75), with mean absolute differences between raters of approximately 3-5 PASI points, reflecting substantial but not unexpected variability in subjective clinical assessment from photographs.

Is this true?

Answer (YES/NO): NO